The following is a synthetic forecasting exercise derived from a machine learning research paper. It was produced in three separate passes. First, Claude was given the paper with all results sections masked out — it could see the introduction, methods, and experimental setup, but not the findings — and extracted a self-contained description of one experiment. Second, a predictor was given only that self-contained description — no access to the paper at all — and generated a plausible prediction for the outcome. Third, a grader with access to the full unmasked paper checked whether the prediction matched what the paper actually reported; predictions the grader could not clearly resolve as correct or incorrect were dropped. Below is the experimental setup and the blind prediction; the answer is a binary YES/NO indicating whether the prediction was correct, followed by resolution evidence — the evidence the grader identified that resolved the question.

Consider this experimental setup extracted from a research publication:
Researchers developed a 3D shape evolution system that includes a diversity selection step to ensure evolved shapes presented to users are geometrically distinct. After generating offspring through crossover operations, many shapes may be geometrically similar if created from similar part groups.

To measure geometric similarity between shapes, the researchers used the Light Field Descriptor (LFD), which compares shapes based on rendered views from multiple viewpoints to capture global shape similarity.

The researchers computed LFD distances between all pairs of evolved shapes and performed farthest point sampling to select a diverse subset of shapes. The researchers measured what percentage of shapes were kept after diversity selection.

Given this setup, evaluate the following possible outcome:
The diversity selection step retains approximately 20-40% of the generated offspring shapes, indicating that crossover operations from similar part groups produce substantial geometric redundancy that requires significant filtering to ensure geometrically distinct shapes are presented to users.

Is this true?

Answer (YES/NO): NO